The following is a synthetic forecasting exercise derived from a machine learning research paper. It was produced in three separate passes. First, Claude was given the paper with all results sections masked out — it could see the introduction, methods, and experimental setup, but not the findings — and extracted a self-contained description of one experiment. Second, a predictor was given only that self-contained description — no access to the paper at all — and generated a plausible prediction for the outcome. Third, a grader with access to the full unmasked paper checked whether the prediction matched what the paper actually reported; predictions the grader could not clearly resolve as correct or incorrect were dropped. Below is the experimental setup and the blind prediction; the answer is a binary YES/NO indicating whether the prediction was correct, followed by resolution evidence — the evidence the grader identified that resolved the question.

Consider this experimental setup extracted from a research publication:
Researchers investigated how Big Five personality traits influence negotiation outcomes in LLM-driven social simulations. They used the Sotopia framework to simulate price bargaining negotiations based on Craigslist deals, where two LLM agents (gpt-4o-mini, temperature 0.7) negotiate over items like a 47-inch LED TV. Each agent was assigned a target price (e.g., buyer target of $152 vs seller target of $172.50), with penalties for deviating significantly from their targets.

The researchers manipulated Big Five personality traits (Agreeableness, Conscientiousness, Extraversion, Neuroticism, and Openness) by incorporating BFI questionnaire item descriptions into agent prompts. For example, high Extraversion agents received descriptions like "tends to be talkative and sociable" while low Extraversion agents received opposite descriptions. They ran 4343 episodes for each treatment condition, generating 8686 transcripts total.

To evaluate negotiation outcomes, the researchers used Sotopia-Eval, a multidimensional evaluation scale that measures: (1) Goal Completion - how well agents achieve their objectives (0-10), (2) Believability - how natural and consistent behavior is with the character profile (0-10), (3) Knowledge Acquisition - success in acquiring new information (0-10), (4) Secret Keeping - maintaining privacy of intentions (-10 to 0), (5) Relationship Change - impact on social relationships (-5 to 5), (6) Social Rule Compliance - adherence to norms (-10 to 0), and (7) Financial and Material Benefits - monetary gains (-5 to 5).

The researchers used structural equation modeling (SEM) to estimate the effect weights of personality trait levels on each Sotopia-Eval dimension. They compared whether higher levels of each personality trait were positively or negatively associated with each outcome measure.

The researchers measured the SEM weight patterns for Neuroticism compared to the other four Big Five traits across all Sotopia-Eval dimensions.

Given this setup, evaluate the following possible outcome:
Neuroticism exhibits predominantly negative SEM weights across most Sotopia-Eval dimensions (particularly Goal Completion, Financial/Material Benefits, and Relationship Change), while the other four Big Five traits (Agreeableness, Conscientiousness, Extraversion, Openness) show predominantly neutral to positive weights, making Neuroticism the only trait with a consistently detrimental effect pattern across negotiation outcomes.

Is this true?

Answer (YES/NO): NO